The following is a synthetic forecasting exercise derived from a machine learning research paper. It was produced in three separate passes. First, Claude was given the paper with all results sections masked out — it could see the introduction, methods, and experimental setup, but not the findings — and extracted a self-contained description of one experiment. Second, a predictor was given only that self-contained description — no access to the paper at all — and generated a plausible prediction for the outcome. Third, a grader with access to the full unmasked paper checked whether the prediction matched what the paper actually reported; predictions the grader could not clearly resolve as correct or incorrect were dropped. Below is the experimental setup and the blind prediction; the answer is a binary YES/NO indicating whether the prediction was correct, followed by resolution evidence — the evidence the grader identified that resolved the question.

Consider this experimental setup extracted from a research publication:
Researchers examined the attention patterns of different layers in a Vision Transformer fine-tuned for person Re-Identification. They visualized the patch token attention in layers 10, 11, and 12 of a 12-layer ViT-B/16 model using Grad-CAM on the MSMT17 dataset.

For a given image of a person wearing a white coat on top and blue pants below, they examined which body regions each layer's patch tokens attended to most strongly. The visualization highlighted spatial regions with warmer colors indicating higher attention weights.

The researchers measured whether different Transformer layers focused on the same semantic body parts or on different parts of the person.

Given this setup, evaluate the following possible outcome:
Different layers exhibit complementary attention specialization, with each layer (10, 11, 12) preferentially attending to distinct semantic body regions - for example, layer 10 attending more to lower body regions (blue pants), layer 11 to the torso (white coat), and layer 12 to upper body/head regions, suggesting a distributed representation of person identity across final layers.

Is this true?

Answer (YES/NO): NO